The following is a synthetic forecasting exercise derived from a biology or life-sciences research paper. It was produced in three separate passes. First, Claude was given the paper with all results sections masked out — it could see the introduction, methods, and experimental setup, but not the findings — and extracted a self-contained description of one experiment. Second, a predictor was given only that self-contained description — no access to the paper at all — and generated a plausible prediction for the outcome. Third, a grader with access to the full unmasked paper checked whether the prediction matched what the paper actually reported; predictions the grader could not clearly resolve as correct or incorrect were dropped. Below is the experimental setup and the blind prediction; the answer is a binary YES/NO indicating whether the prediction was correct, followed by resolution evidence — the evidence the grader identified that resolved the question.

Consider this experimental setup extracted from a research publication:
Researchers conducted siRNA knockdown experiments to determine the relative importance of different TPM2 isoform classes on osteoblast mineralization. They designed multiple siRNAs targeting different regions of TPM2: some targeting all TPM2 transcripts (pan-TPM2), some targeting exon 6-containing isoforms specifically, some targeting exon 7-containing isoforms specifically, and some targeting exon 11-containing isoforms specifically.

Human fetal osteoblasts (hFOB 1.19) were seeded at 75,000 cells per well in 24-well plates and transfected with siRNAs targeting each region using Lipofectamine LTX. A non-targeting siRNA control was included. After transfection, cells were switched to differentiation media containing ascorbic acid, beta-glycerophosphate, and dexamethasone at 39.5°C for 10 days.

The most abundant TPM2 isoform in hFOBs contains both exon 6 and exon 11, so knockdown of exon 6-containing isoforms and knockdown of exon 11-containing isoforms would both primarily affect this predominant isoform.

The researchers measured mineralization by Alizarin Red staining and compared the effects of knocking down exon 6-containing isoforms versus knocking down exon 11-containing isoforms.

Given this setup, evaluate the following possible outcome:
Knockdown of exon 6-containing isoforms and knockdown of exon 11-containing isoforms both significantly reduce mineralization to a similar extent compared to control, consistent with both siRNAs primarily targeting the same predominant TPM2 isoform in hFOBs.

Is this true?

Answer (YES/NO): NO